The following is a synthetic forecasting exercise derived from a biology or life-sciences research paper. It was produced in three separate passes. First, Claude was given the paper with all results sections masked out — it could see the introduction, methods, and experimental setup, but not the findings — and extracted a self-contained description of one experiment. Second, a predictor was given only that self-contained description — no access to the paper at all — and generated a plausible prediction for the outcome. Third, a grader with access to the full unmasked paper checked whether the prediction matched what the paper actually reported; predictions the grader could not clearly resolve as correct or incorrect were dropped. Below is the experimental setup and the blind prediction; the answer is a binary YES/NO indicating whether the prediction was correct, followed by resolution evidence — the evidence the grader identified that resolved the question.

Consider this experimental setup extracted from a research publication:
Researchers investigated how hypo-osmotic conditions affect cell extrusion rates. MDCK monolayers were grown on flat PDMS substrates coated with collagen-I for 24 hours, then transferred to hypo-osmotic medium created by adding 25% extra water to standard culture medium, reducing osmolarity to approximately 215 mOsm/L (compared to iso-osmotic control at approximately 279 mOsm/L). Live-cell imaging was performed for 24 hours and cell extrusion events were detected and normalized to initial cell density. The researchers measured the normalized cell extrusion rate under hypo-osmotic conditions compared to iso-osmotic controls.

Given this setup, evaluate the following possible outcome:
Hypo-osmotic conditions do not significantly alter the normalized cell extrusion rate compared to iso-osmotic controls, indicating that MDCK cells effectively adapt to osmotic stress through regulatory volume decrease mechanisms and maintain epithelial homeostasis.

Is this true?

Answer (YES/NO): NO